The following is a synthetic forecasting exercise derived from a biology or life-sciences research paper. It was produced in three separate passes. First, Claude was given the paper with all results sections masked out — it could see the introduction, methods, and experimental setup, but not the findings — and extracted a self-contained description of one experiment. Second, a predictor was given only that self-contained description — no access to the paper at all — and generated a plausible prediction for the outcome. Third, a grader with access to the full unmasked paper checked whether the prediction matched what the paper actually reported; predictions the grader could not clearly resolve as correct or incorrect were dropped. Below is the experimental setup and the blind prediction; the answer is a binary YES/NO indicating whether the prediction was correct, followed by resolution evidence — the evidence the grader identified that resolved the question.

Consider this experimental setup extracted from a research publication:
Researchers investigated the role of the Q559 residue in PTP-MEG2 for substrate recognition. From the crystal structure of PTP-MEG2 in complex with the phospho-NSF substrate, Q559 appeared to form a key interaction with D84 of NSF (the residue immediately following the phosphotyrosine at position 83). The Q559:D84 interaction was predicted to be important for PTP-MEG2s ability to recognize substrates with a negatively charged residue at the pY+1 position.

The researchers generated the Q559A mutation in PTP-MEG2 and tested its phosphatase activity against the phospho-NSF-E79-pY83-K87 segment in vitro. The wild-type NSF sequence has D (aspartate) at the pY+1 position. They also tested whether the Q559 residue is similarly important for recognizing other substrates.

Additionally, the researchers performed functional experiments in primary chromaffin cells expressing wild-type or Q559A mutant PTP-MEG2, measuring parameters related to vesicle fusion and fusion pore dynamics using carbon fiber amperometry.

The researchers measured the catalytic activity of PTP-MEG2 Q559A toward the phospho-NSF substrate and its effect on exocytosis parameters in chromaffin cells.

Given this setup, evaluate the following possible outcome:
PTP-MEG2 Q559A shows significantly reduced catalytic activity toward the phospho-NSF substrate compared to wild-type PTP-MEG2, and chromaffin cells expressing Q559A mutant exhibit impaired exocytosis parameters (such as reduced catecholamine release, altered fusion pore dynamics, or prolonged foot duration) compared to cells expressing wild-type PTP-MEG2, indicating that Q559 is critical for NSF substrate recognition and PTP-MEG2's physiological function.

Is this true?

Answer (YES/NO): YES